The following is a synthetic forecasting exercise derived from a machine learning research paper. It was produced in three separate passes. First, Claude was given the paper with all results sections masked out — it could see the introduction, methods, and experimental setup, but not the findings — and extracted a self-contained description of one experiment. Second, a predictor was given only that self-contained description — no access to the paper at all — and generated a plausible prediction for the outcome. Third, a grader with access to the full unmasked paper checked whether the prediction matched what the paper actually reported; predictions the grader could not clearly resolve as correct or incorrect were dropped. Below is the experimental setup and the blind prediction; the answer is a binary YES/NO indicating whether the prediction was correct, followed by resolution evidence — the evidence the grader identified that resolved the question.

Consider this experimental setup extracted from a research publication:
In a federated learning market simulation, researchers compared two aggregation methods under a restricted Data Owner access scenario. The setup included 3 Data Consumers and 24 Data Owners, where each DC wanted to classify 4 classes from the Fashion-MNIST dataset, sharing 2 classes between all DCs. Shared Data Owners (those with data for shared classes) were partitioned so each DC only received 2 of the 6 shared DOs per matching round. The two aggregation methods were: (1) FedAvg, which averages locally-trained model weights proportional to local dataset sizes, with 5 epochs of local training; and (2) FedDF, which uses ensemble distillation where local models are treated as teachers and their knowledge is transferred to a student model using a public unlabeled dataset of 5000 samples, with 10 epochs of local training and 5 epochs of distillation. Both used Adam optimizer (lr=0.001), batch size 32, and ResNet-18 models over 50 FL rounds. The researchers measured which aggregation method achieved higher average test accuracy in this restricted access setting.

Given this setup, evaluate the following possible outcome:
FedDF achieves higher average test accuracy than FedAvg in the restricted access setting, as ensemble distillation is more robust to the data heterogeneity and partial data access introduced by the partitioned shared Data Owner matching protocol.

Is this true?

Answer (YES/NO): NO